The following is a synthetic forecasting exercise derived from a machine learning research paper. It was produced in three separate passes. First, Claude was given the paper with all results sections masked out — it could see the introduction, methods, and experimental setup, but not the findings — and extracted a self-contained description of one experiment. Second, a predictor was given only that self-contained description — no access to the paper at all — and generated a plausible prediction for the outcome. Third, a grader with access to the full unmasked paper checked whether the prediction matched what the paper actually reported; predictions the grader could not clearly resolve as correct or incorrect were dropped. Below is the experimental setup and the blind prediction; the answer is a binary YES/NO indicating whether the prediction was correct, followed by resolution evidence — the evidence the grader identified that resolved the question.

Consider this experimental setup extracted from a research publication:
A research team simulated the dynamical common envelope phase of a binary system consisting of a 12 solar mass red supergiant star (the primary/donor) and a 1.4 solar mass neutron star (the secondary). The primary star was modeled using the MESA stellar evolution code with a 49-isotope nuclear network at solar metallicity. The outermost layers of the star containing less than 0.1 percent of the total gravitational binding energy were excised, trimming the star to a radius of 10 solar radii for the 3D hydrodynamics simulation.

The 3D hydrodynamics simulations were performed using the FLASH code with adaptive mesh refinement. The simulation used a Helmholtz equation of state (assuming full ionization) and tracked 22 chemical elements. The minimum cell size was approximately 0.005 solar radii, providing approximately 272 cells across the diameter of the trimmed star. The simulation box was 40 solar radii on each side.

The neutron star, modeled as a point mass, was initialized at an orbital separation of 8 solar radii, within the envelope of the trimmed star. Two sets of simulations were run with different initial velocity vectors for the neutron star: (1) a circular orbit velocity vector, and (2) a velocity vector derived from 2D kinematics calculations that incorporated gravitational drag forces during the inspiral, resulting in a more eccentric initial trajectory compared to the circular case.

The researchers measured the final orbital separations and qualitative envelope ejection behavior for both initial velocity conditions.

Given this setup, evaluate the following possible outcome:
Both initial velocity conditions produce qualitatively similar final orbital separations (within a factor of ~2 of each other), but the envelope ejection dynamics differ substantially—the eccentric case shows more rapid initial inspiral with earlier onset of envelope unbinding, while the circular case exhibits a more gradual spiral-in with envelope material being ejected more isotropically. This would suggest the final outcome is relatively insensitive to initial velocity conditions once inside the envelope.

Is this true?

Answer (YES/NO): NO